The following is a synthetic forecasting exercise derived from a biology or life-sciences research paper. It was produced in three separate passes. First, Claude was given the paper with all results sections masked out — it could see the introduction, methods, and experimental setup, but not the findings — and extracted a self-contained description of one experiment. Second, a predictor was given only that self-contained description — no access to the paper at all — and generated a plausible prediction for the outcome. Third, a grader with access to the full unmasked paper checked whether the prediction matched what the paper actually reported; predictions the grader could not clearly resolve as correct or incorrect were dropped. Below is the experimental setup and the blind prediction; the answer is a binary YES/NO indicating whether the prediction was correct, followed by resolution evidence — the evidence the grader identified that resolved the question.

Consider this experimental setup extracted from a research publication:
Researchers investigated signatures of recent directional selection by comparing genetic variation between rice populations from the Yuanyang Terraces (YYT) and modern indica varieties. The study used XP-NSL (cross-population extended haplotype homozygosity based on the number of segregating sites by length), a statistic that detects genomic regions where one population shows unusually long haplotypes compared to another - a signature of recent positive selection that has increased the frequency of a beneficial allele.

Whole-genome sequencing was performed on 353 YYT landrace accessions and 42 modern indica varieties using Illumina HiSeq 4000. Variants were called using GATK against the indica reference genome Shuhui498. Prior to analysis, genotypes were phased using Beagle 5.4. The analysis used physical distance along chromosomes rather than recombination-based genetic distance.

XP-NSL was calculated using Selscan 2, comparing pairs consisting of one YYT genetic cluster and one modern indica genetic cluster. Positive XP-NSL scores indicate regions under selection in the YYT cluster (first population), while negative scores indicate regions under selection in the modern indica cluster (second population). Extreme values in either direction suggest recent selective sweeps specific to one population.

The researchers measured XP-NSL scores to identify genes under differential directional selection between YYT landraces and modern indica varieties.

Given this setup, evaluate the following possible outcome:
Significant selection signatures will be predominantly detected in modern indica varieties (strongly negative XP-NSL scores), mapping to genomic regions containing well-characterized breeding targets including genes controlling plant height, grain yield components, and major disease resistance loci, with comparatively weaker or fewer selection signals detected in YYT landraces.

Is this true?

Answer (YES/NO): NO